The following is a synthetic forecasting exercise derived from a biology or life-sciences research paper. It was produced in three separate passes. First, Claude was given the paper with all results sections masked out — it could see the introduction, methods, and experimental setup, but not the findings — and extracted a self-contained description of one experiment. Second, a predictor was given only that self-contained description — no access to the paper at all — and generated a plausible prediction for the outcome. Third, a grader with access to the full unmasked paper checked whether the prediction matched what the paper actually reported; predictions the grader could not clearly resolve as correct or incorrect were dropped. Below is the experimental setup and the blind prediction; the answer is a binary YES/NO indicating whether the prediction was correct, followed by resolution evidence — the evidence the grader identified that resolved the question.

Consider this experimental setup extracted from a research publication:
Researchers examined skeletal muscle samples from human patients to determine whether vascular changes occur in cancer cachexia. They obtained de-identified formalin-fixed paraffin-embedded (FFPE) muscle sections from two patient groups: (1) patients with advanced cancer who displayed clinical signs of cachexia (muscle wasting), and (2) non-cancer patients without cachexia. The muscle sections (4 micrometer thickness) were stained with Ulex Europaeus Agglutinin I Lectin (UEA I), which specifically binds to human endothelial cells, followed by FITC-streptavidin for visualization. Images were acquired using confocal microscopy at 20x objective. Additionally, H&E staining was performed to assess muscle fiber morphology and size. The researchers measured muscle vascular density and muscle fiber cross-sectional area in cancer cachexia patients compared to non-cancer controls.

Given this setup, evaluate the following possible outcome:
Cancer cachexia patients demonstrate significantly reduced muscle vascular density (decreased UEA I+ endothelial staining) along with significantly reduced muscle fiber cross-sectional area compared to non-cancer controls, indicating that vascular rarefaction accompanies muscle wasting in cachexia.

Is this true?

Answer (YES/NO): YES